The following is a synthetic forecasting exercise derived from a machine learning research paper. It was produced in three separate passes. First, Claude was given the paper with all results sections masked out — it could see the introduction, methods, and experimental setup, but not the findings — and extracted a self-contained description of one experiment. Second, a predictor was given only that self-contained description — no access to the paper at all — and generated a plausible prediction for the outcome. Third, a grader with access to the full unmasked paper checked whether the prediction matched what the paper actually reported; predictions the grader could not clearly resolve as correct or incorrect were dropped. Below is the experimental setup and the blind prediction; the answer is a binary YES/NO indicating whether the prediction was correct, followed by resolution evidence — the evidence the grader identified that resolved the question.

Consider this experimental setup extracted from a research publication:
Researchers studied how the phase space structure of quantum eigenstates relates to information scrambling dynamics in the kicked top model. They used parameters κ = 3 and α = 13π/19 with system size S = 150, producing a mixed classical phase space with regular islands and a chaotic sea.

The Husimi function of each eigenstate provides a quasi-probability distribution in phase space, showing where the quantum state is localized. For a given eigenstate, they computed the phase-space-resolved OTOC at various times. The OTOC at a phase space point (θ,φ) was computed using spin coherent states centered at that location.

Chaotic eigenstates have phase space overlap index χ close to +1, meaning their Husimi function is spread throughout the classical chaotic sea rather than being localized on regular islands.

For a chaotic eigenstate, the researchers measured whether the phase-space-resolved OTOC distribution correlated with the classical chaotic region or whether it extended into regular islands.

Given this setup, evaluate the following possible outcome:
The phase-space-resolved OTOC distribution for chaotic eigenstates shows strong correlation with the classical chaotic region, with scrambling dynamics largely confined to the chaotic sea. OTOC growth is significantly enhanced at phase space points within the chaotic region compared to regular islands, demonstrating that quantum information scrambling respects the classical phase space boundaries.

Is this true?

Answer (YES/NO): YES